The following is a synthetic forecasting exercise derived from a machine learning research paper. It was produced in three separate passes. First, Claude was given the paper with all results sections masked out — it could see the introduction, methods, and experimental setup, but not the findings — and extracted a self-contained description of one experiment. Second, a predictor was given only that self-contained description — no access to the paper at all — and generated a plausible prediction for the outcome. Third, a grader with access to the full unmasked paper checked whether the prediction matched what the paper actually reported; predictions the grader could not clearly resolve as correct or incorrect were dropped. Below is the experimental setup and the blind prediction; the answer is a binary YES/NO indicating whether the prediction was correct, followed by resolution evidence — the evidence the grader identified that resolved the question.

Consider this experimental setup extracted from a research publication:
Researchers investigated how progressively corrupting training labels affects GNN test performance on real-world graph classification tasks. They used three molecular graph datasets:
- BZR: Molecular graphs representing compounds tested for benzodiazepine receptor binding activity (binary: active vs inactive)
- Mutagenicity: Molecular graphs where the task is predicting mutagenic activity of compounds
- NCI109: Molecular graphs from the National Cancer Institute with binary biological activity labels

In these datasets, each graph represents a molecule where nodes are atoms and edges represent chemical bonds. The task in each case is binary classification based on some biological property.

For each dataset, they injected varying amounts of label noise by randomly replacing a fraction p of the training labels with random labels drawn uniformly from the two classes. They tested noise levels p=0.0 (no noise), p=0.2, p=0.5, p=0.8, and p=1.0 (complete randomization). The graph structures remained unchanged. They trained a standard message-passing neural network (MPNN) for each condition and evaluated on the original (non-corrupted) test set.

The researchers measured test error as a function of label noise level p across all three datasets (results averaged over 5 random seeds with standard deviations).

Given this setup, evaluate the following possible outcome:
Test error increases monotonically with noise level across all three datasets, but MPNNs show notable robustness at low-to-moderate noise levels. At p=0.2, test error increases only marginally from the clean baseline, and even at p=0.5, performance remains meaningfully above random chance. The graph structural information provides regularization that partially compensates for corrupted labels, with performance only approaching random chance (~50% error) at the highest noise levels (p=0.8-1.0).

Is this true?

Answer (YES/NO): NO